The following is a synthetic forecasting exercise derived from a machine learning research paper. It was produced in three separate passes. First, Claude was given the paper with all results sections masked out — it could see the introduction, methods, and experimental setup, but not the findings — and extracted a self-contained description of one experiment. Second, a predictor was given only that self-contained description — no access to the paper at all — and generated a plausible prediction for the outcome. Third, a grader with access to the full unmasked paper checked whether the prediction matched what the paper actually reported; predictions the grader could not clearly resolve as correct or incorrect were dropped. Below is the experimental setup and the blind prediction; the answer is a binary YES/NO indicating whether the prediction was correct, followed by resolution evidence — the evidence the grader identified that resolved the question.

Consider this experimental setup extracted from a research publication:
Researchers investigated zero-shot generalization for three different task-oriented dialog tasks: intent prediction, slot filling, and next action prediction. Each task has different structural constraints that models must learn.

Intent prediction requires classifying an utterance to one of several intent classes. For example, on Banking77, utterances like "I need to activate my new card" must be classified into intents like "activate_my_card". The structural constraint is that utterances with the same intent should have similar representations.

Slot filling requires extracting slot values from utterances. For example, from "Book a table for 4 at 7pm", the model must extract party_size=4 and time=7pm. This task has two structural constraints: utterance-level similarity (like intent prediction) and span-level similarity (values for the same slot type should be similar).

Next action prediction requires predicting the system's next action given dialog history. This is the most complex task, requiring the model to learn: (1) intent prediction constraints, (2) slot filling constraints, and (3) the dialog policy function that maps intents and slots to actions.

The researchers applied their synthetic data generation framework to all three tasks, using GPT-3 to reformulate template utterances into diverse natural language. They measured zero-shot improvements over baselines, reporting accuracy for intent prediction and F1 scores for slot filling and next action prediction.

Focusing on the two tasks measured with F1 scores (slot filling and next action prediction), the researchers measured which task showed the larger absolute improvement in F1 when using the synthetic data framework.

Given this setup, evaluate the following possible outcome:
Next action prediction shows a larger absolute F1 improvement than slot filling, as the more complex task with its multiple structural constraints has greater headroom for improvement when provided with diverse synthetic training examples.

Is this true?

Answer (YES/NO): NO